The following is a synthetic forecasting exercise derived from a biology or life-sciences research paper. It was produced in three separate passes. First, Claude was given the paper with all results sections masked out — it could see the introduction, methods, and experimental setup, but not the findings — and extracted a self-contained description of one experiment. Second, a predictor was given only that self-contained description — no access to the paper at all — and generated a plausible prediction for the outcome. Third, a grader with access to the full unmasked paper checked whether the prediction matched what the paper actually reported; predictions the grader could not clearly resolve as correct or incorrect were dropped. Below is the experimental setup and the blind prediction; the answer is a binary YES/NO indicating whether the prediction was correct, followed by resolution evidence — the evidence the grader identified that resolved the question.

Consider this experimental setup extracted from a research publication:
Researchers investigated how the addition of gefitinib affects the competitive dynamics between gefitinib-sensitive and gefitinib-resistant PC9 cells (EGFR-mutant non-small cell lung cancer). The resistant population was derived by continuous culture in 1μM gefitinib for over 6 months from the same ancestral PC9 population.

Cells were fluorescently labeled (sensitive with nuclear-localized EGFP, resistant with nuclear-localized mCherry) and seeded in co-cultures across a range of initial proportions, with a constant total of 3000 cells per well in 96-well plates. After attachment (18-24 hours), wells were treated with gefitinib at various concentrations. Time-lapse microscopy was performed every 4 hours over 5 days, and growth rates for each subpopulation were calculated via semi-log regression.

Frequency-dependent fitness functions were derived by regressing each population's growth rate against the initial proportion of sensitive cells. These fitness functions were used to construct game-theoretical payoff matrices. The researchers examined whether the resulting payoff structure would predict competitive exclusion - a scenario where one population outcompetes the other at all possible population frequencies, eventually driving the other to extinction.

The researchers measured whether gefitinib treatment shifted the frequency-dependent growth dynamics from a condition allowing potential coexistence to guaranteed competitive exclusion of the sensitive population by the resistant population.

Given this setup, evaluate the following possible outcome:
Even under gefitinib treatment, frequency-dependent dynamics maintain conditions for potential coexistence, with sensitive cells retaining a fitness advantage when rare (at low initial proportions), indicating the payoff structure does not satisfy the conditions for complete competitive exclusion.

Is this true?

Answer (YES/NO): NO